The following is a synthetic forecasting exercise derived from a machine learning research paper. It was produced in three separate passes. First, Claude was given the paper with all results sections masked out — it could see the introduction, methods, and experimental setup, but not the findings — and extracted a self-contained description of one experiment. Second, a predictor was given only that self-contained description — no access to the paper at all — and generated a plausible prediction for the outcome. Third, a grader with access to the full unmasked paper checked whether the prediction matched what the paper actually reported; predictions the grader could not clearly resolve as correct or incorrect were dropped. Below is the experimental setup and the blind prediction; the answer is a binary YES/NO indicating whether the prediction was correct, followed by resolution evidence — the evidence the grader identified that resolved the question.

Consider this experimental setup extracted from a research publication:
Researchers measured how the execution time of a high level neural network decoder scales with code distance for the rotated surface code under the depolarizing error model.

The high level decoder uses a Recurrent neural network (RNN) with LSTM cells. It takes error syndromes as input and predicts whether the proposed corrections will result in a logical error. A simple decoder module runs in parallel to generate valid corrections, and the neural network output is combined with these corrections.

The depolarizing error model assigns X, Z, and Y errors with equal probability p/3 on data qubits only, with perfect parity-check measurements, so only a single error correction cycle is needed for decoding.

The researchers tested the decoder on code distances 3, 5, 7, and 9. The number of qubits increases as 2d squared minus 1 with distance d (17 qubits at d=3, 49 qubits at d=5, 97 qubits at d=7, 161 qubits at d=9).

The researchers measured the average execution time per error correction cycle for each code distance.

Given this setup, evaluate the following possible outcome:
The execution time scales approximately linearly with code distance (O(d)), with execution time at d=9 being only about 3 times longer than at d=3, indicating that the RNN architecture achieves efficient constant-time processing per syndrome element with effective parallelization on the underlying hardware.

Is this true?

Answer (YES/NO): NO